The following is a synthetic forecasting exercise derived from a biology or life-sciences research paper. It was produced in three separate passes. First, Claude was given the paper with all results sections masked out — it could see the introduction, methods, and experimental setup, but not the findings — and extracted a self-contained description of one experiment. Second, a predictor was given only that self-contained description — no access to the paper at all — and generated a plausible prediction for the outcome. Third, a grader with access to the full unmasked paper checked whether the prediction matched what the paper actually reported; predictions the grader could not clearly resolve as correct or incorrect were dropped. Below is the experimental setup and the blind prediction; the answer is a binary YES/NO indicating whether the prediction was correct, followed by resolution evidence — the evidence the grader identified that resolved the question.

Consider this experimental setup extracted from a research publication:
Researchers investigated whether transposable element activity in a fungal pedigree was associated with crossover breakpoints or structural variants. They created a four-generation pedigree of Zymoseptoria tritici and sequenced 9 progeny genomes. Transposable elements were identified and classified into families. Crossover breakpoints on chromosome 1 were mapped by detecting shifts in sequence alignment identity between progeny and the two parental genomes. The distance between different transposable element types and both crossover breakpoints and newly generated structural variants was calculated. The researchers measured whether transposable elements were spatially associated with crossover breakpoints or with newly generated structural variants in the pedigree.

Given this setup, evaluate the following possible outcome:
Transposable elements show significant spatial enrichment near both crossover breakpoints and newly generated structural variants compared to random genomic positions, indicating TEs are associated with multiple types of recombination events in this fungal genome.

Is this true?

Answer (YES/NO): NO